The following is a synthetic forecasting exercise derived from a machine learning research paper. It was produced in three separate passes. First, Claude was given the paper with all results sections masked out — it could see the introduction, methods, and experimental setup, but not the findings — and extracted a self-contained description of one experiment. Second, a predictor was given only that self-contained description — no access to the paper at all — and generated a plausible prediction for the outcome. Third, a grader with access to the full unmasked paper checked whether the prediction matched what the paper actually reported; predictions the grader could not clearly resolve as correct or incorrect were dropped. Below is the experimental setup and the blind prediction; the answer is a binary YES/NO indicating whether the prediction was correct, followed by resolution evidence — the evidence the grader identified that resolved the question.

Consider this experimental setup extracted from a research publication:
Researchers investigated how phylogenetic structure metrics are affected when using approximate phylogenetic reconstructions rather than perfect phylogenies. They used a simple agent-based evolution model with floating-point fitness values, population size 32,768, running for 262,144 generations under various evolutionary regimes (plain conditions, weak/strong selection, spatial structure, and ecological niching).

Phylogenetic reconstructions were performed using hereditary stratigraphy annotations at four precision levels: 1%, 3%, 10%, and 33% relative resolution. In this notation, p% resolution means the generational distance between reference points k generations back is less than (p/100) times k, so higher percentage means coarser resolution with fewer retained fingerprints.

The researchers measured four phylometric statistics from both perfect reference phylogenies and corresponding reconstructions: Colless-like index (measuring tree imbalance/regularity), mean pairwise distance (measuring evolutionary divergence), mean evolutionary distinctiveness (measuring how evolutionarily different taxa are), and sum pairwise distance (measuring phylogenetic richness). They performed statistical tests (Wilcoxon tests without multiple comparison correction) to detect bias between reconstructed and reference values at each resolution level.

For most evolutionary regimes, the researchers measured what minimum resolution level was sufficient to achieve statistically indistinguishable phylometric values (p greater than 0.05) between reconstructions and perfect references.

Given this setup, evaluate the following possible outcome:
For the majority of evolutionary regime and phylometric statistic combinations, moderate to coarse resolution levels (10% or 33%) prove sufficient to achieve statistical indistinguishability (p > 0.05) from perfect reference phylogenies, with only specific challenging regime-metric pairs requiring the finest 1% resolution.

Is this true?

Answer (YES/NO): NO